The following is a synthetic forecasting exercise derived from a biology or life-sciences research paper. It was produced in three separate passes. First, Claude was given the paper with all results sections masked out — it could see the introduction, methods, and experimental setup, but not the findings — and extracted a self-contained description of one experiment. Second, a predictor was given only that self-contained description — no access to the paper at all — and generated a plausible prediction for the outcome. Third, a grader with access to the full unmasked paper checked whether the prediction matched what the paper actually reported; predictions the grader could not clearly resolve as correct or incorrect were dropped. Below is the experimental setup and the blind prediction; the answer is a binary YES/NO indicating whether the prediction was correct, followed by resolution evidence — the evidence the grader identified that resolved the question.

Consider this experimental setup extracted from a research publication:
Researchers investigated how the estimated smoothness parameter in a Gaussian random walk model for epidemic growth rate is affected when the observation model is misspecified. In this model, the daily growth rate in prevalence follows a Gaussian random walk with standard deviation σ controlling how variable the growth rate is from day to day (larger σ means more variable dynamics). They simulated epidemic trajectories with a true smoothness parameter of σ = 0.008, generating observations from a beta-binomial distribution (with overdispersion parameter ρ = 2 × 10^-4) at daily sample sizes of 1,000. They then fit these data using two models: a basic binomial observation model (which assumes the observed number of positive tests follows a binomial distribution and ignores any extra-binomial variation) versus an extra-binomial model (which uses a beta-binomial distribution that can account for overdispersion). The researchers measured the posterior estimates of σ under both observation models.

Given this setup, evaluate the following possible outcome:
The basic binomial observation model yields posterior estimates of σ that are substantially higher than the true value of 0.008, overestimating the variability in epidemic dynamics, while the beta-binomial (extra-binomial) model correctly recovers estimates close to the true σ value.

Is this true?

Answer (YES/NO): YES